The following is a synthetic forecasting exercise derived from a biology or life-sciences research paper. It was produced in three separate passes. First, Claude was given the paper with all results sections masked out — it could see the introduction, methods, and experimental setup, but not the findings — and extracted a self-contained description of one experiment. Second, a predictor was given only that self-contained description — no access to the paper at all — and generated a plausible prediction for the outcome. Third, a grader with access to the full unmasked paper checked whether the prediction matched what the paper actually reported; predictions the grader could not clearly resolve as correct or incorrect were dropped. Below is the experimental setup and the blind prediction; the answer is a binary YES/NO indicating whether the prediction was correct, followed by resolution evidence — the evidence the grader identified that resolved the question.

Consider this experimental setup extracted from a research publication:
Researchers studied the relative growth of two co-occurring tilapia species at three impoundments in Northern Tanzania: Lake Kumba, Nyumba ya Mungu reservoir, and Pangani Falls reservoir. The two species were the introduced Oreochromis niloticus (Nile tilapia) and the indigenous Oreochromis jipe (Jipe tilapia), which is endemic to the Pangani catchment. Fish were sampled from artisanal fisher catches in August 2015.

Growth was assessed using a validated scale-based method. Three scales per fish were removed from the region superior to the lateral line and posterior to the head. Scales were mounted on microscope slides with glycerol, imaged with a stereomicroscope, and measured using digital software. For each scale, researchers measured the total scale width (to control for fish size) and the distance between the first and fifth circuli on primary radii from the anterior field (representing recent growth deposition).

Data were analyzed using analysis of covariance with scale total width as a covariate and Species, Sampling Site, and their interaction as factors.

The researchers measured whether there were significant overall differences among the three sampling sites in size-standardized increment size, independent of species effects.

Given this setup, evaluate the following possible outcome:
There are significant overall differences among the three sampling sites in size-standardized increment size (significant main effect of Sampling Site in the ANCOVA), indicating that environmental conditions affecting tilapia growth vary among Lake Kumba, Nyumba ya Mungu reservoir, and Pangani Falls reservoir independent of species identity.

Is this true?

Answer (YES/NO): YES